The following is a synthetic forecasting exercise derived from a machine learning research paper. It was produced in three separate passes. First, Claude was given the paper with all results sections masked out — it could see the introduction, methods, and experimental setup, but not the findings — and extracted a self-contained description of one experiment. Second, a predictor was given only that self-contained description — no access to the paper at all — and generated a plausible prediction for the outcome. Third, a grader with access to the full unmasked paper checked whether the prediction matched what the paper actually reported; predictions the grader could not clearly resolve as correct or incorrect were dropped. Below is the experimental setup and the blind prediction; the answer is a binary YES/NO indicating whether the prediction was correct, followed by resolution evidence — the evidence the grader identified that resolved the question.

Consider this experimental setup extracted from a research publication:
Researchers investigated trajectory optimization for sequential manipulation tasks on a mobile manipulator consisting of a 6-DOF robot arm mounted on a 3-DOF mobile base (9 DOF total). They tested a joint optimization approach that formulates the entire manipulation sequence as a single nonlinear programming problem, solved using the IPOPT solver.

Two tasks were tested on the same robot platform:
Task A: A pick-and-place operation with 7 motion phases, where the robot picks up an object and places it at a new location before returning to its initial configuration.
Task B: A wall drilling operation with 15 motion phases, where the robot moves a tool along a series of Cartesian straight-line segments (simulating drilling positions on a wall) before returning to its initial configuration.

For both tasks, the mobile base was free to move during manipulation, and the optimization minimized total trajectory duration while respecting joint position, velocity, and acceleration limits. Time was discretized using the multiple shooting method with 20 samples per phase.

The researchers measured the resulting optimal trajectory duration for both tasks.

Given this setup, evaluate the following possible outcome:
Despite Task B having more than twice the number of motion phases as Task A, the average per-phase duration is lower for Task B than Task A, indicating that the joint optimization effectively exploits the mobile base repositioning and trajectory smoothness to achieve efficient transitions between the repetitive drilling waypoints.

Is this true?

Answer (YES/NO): YES